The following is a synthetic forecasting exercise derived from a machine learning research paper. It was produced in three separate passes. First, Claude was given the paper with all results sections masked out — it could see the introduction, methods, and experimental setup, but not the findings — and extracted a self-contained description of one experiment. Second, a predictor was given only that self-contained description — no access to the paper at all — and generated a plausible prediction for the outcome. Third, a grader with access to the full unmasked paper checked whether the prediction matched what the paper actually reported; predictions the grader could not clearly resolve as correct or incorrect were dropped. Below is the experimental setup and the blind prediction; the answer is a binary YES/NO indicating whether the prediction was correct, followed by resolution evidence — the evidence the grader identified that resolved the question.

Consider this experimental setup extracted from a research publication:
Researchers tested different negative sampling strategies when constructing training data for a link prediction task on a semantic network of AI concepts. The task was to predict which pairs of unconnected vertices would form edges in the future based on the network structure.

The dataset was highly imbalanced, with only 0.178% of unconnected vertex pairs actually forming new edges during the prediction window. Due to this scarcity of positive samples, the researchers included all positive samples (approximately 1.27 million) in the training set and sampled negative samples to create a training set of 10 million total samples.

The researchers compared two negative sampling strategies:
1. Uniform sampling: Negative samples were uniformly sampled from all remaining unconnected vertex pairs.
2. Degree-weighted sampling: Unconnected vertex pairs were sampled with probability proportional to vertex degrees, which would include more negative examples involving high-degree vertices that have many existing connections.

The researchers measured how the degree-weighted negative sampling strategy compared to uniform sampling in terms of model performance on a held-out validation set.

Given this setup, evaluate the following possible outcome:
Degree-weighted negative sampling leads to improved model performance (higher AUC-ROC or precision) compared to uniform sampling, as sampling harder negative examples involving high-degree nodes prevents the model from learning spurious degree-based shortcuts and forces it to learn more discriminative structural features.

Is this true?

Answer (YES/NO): NO